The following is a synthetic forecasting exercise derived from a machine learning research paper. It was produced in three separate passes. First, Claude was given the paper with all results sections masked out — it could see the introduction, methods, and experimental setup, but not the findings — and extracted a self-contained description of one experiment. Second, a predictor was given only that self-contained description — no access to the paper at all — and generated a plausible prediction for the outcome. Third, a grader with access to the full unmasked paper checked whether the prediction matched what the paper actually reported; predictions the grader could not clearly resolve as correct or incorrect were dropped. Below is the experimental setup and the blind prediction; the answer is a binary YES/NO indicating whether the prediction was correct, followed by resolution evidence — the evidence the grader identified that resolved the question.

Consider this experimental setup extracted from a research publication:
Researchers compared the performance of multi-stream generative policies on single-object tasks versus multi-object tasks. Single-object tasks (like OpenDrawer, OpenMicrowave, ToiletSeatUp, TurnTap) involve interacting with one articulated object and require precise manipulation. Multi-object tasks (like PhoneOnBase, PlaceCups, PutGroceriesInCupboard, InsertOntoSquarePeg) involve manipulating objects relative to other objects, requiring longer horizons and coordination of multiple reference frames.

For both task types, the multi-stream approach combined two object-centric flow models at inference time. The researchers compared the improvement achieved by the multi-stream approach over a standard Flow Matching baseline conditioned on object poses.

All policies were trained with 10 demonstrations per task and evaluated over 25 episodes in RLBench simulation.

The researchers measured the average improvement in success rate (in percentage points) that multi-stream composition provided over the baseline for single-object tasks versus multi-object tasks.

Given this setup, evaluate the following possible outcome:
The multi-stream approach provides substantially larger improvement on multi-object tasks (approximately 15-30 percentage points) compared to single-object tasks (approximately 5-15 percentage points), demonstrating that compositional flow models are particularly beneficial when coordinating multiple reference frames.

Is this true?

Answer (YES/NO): NO